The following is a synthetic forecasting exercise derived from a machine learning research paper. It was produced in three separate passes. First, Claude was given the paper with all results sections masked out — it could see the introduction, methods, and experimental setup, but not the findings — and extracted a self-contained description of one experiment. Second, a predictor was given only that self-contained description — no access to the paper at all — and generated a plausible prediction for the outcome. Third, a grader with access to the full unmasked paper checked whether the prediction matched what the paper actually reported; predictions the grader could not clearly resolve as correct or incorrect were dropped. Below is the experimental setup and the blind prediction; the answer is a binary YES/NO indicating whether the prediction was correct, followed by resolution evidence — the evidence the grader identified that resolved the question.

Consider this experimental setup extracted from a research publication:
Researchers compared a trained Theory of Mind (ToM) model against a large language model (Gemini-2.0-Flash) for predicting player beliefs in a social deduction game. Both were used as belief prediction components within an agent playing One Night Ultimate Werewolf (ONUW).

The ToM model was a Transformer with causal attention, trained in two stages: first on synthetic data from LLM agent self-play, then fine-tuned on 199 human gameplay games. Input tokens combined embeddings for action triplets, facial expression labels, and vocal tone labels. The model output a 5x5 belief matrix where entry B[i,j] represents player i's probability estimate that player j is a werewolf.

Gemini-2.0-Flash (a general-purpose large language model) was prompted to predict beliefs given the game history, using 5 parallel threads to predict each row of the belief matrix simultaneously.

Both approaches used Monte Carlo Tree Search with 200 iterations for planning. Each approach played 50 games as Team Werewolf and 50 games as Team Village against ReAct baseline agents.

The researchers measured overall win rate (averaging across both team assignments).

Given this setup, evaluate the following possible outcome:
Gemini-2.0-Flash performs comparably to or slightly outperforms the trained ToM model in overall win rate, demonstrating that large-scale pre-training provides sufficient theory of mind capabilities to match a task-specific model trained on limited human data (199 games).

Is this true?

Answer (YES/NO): YES